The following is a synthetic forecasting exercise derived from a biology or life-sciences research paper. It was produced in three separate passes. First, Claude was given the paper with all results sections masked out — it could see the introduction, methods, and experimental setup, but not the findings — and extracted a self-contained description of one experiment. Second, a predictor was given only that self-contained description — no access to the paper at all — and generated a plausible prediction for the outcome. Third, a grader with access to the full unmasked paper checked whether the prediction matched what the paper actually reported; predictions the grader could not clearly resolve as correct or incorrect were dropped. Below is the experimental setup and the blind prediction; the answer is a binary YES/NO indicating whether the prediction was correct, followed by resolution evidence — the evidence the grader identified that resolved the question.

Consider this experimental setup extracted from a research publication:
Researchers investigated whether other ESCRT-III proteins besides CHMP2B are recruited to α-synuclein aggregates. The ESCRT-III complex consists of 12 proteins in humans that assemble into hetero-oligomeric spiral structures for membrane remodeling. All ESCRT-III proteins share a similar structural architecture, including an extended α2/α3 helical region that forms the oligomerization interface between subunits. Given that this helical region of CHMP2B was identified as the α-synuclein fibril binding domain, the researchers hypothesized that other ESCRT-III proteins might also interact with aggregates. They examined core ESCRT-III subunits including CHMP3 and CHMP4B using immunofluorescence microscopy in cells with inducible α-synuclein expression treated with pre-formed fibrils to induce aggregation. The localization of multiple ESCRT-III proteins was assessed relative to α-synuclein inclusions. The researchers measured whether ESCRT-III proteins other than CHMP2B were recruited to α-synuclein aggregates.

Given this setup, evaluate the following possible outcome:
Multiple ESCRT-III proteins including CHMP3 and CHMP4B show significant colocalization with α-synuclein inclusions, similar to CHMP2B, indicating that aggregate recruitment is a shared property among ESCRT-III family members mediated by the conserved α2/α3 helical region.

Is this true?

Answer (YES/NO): NO